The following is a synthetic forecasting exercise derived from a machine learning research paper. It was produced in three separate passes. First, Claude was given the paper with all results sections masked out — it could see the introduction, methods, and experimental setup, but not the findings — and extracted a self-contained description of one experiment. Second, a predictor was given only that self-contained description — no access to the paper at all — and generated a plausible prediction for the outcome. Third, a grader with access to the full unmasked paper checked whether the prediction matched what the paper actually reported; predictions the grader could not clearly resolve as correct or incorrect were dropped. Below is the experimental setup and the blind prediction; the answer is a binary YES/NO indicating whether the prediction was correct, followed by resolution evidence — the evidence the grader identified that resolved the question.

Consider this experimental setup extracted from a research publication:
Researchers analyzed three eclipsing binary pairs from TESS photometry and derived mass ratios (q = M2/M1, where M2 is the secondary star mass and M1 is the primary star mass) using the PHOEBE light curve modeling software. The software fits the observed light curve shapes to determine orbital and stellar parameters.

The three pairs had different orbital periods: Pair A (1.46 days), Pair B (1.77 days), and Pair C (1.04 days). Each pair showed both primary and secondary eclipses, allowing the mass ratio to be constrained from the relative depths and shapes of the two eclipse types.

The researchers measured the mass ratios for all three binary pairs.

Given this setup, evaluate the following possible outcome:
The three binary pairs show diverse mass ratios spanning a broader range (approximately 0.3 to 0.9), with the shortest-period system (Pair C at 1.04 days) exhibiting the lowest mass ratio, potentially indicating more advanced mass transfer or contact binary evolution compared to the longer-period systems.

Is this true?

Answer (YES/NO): NO